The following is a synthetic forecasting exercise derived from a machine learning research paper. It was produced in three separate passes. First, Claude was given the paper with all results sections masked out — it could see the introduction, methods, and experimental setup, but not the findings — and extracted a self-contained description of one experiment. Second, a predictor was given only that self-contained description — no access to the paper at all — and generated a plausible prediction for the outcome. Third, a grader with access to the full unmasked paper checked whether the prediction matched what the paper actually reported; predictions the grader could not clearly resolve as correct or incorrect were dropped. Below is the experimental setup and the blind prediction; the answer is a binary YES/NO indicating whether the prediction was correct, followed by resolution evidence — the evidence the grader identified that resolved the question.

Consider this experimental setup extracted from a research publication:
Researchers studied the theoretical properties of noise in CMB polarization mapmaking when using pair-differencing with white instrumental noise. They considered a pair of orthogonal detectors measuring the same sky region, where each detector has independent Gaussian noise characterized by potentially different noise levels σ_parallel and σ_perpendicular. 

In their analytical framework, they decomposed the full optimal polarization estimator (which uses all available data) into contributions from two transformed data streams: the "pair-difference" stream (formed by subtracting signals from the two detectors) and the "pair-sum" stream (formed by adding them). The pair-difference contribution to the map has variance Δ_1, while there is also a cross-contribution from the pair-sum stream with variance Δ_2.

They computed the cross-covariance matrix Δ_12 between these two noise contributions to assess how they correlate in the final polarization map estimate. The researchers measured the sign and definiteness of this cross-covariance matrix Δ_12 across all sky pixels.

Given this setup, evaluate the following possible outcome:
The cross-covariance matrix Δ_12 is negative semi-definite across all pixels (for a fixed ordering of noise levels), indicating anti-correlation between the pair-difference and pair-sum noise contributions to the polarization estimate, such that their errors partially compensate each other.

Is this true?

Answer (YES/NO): YES